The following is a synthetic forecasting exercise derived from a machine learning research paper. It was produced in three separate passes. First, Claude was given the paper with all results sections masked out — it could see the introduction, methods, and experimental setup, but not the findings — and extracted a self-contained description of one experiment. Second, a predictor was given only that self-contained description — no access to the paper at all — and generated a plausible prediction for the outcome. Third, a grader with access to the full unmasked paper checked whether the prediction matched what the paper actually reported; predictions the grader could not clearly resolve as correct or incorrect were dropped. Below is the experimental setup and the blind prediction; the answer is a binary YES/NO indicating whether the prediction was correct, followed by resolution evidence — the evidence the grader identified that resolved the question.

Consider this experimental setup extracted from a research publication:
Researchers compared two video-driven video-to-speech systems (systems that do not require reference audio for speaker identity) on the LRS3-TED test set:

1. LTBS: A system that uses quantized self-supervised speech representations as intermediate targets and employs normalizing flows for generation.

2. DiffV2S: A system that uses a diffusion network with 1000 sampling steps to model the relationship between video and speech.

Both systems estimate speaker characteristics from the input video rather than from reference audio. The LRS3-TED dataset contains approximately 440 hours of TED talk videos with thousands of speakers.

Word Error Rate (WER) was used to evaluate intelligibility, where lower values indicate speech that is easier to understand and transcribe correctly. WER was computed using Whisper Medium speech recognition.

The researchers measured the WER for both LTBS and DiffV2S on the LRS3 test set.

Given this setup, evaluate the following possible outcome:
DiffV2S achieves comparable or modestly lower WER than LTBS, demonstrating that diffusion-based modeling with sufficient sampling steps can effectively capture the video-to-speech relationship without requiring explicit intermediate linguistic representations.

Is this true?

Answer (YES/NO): NO